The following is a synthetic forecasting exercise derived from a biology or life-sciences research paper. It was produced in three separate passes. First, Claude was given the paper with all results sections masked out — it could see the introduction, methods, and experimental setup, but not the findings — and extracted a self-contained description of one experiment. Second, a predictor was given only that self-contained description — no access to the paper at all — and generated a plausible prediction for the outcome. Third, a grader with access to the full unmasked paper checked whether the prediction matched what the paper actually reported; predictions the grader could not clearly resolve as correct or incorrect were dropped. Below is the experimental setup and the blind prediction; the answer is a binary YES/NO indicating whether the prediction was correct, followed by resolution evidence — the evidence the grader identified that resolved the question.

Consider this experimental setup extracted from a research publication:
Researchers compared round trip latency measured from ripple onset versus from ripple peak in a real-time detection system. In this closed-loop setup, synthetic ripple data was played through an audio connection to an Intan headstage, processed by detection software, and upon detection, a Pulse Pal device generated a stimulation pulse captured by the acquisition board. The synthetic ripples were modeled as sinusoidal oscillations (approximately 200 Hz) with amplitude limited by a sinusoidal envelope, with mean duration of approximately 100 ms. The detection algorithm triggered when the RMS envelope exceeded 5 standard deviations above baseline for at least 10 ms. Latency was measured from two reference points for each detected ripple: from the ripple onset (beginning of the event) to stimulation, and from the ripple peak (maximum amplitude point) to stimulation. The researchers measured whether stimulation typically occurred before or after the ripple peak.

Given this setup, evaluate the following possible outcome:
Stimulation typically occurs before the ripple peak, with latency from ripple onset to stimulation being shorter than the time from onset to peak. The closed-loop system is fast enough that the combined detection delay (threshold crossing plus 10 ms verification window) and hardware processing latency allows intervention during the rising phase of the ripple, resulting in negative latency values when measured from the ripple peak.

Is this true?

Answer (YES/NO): YES